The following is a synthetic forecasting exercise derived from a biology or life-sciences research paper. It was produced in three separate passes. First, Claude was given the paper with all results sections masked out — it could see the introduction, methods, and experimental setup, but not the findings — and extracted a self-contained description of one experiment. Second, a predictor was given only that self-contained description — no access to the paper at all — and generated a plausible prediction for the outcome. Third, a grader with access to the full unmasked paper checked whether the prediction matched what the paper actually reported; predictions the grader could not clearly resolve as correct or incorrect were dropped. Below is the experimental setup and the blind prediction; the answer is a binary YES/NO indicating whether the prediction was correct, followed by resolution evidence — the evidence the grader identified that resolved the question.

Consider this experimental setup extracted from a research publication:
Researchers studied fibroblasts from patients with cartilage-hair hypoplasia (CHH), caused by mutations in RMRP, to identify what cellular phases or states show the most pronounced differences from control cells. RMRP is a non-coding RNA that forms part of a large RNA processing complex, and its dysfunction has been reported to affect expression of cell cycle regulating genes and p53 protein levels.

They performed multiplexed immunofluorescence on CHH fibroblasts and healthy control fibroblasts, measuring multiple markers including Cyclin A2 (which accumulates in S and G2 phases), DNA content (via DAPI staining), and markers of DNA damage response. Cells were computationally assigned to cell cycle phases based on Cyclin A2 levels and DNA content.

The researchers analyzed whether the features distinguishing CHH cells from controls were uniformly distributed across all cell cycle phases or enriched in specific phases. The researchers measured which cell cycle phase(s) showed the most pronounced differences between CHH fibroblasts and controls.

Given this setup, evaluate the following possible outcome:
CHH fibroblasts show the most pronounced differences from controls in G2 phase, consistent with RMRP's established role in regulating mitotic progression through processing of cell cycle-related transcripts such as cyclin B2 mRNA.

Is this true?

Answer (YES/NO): NO